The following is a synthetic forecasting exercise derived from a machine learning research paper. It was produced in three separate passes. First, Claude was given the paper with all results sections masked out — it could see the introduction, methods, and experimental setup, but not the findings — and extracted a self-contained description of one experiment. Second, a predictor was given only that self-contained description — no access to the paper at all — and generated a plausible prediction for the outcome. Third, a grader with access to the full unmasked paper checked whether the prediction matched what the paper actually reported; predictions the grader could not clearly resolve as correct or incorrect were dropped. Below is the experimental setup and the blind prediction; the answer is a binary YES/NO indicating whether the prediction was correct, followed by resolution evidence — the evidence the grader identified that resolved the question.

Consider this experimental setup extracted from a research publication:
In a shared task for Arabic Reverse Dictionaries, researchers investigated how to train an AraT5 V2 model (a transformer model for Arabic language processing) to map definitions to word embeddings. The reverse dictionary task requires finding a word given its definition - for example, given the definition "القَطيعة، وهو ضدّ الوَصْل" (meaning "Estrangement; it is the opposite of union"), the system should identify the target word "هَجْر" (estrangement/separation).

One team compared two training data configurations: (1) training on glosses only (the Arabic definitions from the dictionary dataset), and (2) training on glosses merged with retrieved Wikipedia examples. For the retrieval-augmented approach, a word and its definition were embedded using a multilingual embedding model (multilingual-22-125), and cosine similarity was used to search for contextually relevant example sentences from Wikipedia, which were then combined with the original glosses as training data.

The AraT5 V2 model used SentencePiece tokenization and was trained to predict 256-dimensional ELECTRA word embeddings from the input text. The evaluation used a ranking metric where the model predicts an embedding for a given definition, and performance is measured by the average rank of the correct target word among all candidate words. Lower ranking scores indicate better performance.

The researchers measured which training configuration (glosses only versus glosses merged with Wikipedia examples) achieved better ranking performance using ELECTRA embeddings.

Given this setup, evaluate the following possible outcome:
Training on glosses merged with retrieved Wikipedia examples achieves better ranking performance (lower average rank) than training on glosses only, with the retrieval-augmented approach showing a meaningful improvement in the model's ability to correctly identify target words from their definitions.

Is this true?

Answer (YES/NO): NO